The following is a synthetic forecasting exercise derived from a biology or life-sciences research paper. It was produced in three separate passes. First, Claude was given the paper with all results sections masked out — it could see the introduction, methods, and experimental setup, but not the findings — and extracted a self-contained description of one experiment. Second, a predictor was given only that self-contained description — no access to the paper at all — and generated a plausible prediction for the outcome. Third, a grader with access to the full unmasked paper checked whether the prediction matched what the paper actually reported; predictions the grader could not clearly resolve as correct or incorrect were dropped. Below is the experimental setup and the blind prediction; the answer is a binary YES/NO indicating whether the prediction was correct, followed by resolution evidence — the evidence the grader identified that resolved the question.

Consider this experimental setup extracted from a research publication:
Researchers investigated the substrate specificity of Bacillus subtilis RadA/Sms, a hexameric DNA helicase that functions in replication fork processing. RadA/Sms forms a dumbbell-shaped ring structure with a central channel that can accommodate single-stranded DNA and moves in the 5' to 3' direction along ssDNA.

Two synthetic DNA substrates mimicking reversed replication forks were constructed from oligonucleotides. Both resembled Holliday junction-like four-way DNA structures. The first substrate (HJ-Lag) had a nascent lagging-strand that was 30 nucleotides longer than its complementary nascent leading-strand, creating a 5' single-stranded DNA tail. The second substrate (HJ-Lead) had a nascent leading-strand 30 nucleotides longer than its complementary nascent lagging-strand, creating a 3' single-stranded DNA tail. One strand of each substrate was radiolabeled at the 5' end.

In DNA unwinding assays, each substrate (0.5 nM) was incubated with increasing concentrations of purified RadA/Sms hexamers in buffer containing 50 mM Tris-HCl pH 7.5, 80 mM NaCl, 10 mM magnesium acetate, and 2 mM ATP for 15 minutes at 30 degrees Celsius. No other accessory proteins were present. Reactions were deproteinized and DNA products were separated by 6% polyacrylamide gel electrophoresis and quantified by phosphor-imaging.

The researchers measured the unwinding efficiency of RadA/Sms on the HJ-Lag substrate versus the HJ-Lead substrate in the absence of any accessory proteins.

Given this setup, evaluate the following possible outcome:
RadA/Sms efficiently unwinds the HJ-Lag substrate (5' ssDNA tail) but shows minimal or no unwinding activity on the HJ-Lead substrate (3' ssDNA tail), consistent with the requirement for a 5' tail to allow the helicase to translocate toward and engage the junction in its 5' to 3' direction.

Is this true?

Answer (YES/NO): YES